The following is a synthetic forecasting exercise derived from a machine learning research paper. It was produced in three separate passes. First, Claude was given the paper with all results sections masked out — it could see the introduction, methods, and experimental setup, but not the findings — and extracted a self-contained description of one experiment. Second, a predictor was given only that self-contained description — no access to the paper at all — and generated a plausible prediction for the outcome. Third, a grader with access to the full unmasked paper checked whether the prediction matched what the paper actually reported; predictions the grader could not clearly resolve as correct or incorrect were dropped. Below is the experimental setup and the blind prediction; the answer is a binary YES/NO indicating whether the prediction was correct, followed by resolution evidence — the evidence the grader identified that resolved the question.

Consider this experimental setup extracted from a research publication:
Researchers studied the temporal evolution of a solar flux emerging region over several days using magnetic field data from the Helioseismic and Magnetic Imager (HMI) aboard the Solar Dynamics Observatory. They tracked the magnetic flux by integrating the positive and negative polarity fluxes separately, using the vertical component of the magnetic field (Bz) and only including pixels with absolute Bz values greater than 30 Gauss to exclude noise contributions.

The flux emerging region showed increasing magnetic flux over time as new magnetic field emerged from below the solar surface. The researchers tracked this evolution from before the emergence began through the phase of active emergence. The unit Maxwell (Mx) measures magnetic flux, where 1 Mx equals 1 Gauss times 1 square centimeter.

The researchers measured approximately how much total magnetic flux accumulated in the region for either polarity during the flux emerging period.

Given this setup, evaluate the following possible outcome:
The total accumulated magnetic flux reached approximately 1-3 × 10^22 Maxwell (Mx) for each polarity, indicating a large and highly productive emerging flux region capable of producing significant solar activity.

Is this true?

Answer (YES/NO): NO